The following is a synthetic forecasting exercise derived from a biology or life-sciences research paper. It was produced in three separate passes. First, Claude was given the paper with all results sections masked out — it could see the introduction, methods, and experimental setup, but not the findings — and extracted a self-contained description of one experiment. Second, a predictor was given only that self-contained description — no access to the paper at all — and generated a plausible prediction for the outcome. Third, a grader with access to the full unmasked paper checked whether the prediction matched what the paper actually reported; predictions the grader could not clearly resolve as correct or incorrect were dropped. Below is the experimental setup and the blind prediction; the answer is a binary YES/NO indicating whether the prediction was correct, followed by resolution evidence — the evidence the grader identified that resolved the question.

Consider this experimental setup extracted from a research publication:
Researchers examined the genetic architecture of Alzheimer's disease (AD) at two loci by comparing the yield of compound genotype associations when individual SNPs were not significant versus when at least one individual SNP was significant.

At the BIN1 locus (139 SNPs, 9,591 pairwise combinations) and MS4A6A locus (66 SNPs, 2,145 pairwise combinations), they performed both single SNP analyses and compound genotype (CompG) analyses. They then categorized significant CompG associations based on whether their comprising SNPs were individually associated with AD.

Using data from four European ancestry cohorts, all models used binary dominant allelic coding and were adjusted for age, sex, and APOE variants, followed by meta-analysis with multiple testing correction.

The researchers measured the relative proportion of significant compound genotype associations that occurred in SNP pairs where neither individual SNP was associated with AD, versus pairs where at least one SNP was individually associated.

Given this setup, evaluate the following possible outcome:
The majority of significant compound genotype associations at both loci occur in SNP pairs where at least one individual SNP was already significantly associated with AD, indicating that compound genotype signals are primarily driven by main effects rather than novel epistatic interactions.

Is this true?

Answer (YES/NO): YES